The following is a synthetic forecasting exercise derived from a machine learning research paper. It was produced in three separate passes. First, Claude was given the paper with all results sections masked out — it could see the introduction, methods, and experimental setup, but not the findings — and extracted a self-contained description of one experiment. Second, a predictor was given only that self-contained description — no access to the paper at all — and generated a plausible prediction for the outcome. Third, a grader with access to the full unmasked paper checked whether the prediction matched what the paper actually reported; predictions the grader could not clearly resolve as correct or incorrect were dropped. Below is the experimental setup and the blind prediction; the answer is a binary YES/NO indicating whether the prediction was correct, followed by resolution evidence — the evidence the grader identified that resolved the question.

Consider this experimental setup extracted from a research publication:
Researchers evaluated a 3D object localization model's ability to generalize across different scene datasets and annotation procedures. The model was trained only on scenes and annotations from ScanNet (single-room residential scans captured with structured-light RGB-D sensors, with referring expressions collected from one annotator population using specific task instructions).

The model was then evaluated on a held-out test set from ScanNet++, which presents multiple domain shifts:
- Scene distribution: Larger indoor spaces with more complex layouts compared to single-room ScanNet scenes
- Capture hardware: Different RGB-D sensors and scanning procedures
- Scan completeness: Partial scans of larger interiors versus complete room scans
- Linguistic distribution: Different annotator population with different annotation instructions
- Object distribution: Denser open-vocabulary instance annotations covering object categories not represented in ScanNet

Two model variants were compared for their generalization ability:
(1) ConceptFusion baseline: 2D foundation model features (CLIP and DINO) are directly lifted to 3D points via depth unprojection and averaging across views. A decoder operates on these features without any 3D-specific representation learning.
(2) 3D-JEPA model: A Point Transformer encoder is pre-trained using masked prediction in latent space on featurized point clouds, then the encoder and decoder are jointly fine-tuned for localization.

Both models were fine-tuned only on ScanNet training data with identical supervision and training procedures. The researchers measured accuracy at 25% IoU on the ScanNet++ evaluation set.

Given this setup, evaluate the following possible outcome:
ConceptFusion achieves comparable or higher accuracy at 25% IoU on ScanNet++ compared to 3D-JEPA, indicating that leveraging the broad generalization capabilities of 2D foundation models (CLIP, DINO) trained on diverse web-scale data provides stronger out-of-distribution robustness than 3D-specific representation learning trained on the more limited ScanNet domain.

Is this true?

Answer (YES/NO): NO